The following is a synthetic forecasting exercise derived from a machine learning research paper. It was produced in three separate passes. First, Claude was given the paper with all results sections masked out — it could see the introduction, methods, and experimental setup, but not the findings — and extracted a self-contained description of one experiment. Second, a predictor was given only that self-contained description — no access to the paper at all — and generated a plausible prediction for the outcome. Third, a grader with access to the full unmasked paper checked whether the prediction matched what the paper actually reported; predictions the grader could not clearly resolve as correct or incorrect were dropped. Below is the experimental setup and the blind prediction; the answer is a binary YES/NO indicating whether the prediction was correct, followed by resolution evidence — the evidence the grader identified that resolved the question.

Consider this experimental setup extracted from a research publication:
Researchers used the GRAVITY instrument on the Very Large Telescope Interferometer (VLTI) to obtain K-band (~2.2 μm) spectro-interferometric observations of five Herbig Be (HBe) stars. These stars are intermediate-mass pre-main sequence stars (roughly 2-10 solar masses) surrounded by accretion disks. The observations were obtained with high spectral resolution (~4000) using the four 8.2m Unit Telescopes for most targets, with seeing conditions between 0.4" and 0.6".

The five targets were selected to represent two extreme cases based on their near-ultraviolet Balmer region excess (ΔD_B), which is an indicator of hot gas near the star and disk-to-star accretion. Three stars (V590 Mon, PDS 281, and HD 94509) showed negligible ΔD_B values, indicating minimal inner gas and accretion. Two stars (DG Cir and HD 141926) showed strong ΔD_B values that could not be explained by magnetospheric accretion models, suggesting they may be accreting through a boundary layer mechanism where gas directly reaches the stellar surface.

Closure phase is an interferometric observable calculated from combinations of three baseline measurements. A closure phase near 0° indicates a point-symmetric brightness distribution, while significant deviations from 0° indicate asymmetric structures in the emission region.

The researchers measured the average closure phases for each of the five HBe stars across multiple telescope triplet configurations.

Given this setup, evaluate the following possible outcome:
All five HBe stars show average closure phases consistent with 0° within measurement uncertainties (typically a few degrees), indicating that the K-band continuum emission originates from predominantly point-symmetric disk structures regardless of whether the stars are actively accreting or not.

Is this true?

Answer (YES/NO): YES